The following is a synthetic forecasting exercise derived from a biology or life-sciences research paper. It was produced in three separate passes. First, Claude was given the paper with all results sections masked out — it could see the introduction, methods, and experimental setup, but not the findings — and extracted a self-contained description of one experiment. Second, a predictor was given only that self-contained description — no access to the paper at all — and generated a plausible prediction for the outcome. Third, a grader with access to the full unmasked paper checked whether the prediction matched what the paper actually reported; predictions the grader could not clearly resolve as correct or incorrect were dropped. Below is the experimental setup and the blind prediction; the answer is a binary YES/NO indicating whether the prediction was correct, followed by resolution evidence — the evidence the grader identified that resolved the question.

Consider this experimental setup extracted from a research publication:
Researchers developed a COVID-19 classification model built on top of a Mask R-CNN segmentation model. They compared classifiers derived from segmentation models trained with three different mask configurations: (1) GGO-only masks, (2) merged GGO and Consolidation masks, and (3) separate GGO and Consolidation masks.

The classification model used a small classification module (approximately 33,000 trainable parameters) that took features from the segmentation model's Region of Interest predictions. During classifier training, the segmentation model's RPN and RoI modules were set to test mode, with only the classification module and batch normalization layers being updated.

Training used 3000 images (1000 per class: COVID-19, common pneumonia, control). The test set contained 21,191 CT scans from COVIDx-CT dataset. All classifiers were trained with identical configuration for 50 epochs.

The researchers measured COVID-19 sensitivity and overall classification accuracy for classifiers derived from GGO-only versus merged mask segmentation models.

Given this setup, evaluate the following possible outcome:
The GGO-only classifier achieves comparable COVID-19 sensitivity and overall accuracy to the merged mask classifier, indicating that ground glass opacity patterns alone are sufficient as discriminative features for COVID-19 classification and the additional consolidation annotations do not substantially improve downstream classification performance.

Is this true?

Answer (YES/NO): NO